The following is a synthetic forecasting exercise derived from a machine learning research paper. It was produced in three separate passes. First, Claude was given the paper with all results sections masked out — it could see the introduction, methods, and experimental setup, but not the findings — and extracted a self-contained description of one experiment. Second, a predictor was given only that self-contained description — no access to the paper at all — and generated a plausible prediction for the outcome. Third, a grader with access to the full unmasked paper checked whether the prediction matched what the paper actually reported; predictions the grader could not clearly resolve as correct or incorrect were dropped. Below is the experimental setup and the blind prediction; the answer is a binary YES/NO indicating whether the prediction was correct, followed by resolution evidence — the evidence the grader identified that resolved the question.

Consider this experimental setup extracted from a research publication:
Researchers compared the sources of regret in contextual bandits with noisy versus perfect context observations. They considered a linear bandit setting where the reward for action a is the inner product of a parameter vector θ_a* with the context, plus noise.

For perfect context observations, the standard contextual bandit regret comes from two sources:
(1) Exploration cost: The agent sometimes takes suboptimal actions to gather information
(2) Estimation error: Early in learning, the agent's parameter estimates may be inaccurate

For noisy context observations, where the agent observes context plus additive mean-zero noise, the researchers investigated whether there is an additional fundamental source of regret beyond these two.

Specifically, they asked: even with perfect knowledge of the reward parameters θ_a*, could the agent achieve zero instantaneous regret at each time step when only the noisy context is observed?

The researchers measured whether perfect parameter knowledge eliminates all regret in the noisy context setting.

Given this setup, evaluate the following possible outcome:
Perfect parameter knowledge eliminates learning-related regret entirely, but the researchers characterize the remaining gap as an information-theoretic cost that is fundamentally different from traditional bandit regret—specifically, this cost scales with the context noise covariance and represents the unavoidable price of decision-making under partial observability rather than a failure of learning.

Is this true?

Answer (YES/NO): NO